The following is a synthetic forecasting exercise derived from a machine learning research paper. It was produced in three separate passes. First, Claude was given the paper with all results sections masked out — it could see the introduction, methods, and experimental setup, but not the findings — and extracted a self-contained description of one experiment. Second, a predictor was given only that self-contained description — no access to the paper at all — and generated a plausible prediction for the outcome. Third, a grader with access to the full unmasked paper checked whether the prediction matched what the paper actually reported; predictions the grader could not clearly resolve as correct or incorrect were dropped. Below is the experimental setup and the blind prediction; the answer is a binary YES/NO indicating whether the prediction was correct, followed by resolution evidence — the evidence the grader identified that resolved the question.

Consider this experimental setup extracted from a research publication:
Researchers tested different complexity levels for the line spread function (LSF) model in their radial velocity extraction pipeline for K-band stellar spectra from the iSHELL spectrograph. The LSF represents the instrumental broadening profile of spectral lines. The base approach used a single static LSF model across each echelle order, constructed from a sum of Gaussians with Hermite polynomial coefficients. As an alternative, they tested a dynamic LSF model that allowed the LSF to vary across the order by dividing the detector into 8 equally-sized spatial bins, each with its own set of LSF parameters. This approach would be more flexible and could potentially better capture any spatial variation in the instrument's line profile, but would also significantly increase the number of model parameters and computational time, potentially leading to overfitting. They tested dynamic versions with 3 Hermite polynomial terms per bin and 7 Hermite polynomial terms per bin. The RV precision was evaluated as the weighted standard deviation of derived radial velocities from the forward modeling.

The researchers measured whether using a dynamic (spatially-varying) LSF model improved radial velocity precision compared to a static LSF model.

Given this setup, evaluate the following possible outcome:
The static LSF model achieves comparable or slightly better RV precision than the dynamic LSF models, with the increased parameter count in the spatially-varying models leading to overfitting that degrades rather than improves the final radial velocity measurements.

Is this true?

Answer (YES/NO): YES